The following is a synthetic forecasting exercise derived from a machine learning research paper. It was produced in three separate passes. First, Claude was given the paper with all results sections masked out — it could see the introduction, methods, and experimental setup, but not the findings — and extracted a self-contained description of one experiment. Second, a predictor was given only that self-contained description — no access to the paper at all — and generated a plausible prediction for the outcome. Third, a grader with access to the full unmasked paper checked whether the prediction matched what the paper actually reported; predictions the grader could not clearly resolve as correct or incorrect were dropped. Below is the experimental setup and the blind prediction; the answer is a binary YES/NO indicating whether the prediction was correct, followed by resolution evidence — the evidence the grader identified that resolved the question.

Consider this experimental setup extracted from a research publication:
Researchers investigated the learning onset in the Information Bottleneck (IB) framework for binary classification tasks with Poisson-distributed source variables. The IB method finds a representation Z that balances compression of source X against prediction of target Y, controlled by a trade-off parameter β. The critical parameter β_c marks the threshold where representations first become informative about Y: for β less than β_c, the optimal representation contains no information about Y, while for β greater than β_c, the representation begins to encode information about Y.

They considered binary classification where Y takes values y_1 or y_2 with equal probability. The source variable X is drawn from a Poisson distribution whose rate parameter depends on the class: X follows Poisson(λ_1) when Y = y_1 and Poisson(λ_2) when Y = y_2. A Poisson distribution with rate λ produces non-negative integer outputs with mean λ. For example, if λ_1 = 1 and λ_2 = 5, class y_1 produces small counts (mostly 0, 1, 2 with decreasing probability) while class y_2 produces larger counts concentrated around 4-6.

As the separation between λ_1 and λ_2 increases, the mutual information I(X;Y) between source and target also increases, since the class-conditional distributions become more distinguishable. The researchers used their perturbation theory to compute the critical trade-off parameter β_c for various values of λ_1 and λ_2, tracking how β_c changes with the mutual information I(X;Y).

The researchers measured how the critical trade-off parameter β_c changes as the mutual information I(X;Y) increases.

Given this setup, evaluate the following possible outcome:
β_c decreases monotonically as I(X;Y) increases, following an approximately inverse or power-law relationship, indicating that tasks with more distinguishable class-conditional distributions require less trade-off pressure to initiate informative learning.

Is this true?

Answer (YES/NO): NO